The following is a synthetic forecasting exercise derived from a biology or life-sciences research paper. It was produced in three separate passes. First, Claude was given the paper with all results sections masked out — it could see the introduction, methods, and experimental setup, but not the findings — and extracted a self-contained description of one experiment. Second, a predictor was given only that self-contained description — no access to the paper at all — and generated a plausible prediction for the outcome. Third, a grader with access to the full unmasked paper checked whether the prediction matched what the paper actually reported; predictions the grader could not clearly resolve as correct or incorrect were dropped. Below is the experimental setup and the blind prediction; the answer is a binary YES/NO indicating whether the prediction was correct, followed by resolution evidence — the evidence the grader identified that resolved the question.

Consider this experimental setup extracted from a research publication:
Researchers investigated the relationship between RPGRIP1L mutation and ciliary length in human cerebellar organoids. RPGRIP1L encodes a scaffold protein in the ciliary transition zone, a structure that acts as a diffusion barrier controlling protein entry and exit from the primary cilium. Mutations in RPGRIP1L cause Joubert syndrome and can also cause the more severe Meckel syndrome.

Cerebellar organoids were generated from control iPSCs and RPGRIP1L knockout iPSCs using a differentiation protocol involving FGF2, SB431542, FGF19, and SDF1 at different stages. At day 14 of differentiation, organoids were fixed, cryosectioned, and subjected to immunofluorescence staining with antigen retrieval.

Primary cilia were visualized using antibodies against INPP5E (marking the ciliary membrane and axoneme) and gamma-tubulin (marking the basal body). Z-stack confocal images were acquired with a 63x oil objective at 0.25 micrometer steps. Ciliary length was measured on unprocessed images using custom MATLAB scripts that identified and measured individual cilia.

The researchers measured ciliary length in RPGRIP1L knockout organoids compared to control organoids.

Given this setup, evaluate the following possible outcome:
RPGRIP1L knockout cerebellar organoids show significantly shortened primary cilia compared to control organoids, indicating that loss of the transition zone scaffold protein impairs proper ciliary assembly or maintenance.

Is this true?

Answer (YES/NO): NO